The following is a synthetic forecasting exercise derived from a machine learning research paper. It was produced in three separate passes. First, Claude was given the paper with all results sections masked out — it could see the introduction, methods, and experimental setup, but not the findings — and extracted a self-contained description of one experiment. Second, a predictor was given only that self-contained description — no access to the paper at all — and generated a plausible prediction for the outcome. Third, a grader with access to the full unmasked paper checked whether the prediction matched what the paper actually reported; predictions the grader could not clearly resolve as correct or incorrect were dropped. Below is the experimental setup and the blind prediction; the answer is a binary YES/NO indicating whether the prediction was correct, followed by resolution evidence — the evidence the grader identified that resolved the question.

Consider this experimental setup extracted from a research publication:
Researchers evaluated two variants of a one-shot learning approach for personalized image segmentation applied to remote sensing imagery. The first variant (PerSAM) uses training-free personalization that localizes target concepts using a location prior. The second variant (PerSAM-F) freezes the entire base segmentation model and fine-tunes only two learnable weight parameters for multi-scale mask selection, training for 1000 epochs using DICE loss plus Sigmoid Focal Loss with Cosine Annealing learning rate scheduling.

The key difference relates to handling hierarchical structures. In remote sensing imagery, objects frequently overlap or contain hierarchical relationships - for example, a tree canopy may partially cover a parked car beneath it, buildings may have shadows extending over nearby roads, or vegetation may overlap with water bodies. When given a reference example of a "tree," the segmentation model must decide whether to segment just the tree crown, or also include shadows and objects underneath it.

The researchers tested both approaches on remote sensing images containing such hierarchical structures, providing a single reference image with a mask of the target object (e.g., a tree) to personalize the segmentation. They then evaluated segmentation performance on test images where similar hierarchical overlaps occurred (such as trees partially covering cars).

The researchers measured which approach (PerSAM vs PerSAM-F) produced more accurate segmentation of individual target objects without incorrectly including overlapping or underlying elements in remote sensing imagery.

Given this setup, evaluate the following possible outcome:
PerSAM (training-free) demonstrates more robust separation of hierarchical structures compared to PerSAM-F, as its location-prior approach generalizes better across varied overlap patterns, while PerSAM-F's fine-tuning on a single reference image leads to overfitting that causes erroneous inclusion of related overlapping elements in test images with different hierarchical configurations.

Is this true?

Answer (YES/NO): NO